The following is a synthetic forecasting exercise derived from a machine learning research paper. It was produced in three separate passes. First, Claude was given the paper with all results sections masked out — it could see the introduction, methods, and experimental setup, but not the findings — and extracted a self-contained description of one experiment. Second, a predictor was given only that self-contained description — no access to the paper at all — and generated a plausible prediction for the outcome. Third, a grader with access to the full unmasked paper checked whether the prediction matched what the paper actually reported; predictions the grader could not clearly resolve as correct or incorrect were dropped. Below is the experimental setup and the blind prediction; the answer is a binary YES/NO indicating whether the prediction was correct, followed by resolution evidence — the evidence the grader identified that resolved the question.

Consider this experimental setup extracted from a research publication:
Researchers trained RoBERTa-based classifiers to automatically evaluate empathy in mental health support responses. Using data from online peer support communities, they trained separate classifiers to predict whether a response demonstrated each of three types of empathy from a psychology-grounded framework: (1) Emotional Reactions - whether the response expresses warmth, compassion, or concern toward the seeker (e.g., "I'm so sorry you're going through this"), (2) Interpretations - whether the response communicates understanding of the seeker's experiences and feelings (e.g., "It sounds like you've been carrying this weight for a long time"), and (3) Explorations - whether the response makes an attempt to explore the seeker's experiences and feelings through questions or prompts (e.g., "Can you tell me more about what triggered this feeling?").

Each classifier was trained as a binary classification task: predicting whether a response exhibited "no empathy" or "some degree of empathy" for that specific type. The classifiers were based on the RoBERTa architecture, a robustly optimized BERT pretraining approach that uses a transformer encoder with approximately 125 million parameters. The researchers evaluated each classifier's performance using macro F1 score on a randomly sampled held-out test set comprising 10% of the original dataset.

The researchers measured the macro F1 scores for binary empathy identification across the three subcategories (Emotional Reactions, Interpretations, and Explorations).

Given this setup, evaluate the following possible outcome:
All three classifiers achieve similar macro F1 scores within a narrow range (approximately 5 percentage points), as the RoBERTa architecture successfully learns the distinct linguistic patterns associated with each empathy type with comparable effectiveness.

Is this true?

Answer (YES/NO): NO